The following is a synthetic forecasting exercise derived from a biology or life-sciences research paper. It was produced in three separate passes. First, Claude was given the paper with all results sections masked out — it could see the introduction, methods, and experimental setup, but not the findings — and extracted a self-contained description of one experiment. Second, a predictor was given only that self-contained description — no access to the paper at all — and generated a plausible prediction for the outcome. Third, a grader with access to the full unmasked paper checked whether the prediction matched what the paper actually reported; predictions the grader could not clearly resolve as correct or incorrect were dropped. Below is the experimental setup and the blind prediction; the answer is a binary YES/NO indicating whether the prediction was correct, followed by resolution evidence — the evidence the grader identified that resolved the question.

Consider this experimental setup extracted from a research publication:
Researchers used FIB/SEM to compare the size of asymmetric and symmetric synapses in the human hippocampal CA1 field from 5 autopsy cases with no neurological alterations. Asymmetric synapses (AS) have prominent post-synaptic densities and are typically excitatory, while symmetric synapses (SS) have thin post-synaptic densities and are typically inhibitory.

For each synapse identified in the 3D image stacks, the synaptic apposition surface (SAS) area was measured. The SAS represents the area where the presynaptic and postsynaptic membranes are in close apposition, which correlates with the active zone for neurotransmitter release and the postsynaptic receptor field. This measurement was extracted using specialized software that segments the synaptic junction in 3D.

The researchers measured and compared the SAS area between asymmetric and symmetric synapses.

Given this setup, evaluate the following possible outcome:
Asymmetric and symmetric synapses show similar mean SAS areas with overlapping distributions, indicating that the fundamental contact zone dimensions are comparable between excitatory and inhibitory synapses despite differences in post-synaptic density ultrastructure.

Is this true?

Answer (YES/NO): NO